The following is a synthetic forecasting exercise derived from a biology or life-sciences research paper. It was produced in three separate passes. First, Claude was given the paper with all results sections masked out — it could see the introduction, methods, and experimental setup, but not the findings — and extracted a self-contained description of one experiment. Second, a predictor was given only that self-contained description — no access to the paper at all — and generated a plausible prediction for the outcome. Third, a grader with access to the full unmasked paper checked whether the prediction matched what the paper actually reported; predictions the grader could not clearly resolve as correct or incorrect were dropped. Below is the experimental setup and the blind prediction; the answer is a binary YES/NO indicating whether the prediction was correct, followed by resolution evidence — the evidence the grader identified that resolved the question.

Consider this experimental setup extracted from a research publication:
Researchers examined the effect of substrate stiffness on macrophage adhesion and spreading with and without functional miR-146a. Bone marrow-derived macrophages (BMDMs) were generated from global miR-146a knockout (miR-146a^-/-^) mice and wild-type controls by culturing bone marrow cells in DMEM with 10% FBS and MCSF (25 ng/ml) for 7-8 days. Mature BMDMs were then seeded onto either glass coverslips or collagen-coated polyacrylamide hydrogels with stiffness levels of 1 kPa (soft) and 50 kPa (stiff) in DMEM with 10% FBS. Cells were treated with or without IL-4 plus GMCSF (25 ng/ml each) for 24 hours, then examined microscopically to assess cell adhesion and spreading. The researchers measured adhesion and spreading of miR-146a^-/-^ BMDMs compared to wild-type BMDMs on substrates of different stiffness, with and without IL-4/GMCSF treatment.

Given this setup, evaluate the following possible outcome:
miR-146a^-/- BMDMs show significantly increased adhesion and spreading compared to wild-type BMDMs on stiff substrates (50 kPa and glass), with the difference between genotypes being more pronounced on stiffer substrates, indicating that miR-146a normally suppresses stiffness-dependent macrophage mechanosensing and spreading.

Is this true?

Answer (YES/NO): YES